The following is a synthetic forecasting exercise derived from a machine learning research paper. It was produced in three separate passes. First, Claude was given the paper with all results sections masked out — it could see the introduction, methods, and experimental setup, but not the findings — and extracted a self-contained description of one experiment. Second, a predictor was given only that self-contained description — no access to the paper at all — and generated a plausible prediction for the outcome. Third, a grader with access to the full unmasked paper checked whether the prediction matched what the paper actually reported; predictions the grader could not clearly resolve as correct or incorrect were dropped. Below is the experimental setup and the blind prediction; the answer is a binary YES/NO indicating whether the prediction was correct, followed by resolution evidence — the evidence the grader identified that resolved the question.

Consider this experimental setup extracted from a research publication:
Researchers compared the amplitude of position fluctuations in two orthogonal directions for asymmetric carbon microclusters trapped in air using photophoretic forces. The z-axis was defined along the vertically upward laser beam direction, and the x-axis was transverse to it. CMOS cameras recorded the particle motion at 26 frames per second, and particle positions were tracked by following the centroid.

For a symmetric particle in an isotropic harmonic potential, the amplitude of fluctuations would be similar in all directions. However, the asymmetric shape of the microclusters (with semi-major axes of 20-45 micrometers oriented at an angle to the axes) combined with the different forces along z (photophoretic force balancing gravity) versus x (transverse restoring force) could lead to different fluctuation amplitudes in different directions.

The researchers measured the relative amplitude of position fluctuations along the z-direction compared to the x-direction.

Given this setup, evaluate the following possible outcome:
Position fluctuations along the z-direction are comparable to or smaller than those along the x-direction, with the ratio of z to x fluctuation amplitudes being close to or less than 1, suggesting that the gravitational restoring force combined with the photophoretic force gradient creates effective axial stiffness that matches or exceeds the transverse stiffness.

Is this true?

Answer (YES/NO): NO